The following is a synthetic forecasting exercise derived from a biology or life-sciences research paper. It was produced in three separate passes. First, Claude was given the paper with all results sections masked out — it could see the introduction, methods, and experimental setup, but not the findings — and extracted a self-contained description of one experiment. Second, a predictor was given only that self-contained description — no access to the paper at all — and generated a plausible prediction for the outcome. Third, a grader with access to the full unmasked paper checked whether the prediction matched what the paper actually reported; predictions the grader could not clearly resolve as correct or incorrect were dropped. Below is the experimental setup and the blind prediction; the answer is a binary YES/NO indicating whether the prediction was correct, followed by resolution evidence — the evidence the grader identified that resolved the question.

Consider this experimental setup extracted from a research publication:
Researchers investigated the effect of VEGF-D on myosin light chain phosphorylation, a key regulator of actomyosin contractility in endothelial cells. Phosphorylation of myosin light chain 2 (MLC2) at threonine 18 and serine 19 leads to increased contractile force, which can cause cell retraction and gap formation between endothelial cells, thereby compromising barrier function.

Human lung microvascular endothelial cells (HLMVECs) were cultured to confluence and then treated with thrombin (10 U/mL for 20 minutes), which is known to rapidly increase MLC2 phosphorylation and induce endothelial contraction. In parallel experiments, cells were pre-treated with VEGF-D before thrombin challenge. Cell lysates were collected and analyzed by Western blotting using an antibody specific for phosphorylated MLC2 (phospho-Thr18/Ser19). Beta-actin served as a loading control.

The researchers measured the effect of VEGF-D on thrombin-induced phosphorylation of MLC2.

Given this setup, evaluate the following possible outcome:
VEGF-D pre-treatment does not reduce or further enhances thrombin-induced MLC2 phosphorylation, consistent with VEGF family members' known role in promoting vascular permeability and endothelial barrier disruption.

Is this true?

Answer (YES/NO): NO